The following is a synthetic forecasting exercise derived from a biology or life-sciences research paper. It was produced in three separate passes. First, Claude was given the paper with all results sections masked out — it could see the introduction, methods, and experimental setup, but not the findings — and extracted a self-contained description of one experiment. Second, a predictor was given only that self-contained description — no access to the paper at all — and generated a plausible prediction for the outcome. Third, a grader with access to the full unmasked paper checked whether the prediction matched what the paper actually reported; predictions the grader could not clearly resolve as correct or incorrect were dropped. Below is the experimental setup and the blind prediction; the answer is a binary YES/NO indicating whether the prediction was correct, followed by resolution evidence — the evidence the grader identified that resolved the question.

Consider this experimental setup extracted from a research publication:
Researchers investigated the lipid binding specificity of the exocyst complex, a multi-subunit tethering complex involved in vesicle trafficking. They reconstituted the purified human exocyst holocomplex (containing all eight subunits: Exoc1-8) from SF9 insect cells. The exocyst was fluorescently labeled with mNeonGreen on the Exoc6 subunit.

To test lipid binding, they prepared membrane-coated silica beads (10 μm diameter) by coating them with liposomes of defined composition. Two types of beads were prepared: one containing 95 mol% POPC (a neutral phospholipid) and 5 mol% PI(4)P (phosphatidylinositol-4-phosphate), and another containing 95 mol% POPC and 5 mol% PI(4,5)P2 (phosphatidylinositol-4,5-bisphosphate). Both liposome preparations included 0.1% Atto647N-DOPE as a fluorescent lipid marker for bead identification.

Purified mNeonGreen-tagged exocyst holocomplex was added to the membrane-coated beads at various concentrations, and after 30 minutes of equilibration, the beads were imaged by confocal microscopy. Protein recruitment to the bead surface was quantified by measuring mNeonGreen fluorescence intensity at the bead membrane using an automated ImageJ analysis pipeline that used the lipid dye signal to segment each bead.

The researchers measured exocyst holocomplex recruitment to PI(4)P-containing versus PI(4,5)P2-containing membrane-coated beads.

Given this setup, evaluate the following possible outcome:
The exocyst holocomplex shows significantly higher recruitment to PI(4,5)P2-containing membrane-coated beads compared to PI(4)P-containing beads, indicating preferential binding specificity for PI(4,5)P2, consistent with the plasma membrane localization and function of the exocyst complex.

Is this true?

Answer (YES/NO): YES